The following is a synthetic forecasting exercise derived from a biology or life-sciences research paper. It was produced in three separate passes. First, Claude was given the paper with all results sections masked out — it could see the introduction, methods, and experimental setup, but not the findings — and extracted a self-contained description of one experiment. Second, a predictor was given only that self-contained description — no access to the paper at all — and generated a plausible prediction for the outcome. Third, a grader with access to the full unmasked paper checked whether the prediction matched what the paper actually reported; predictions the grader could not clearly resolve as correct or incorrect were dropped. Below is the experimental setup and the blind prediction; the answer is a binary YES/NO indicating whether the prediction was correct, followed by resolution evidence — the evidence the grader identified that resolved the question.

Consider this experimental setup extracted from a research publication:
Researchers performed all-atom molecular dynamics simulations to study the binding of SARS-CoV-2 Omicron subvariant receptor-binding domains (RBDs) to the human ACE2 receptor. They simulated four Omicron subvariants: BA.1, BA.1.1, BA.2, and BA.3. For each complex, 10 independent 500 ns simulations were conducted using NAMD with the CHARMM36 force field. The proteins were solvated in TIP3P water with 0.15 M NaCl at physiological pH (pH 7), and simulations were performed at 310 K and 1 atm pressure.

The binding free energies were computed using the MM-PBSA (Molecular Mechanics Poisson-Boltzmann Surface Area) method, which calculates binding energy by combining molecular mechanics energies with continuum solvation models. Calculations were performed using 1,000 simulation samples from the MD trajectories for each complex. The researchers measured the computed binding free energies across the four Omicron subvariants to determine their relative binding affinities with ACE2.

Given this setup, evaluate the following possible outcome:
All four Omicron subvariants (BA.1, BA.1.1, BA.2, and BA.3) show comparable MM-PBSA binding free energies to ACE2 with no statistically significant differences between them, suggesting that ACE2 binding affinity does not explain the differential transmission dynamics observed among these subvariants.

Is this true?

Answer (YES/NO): NO